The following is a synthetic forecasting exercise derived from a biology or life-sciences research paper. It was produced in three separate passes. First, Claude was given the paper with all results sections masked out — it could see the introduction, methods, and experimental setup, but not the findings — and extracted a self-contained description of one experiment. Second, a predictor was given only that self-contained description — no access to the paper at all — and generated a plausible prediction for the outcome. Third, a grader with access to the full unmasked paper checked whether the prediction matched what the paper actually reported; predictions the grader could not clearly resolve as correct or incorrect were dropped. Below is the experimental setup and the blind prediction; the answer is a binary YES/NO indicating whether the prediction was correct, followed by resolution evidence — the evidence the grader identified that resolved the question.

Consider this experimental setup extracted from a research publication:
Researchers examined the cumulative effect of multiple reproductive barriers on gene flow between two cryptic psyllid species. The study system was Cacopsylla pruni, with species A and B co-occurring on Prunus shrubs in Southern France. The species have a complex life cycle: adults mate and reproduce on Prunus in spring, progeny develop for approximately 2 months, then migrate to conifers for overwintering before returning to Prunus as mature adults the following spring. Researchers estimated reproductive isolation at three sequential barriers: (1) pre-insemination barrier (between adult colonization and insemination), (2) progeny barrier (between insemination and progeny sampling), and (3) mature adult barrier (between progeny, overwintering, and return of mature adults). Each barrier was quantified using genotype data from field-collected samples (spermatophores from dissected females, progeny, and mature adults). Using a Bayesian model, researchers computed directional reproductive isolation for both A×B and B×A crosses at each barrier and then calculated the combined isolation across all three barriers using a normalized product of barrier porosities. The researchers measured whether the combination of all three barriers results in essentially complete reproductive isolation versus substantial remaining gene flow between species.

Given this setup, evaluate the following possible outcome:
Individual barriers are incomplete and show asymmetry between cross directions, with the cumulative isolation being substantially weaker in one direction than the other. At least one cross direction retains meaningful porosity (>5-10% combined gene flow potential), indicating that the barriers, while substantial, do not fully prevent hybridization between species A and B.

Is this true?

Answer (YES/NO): NO